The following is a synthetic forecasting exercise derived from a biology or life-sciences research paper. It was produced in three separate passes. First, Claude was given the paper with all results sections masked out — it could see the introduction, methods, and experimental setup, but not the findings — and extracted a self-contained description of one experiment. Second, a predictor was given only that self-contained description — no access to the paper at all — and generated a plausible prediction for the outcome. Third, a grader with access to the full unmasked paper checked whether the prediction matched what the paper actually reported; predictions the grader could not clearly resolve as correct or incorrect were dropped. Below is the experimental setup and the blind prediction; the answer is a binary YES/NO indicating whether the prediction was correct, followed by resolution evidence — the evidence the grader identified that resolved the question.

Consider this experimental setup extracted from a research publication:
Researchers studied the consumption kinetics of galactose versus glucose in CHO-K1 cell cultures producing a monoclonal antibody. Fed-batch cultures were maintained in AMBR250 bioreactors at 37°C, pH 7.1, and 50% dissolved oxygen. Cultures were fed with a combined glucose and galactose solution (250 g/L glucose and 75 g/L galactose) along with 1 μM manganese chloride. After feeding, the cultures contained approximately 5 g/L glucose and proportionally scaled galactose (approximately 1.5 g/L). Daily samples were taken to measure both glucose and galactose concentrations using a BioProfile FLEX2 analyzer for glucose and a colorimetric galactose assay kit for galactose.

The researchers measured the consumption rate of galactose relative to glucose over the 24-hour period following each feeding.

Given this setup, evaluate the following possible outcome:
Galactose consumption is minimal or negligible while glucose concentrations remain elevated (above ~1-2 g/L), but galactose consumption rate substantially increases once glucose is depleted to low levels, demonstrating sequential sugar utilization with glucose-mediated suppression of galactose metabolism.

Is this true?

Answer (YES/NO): NO